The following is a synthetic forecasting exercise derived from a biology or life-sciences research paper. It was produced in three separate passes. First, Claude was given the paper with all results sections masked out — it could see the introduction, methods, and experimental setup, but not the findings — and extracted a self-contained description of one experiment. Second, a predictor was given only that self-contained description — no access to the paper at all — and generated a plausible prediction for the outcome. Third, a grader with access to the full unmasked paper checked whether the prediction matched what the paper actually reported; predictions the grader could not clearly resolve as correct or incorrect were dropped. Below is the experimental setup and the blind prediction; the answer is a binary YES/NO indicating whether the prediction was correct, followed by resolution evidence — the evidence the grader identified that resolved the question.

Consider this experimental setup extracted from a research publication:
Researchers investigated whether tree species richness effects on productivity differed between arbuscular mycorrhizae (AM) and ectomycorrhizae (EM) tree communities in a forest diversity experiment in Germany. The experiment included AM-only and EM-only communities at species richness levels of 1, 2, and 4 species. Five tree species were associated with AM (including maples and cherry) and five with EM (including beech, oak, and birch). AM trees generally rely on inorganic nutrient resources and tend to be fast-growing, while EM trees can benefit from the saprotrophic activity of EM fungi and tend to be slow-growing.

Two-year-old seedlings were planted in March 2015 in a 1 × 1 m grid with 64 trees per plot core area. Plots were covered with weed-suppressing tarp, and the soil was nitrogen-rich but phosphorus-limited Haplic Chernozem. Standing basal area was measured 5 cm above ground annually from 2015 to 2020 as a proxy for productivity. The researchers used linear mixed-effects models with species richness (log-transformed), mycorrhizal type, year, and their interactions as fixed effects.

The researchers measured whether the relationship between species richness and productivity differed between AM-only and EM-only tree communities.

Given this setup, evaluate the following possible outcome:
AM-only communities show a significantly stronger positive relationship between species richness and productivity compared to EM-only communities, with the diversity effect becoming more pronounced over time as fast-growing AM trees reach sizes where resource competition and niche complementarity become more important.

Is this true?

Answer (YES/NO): NO